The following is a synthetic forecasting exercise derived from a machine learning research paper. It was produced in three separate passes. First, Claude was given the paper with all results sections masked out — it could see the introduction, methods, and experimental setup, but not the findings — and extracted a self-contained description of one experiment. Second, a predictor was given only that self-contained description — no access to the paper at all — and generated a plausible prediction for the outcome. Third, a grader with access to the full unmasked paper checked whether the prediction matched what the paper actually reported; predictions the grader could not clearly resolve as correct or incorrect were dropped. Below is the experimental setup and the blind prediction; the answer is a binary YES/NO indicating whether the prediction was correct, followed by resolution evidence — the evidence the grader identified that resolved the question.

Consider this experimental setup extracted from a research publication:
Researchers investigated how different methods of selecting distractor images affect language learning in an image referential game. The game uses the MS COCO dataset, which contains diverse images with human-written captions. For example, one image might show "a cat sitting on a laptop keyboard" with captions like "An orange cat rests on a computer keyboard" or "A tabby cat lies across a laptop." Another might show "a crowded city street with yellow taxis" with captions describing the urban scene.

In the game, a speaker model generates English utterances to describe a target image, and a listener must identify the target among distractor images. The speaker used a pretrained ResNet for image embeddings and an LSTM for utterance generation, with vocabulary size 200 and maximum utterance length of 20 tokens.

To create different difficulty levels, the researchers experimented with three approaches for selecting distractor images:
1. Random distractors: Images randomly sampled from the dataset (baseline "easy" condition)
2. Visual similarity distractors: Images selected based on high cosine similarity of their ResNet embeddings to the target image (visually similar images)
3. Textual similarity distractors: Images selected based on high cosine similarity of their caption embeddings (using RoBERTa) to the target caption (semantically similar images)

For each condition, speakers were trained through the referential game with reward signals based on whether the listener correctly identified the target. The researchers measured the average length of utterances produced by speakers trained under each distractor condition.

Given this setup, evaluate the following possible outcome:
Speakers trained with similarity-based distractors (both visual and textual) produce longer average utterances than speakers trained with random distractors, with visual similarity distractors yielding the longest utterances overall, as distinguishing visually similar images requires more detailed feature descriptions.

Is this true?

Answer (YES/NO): YES